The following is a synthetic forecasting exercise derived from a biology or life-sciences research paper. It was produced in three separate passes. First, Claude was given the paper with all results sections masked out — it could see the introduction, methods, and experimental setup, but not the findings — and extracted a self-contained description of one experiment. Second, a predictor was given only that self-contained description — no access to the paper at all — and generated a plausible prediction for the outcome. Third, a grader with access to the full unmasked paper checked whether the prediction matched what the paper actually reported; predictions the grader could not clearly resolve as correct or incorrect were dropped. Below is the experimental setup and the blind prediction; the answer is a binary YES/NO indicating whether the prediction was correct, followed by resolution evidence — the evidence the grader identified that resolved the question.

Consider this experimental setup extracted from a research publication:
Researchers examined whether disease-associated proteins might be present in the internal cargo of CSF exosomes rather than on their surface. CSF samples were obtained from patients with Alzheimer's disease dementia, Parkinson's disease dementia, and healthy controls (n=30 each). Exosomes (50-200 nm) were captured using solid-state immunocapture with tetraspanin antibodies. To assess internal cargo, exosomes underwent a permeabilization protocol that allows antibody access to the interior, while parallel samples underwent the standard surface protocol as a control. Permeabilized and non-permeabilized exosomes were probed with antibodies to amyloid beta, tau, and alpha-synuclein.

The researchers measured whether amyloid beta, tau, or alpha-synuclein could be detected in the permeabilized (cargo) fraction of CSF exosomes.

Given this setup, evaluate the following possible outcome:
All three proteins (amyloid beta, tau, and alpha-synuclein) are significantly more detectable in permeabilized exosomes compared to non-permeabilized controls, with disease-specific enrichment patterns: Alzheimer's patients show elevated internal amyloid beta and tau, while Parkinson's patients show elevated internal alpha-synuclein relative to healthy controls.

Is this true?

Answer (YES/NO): NO